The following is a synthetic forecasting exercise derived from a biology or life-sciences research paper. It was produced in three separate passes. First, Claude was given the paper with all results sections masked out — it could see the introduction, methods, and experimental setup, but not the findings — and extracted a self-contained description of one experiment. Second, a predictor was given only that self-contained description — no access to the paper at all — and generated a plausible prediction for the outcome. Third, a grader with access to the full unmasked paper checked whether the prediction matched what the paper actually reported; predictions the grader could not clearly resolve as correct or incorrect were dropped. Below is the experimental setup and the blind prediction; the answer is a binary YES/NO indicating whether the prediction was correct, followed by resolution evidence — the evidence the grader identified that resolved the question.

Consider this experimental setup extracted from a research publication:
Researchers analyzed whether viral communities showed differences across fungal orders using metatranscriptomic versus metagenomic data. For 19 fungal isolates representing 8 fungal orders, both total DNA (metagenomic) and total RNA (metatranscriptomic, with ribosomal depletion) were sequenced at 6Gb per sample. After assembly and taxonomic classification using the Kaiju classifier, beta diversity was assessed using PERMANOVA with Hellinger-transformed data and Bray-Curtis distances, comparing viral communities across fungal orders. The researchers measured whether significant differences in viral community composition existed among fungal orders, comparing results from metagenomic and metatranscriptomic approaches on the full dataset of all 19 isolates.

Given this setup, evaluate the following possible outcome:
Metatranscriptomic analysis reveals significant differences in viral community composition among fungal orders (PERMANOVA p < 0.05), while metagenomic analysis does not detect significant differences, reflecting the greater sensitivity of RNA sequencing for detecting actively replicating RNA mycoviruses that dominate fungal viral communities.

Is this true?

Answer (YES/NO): NO